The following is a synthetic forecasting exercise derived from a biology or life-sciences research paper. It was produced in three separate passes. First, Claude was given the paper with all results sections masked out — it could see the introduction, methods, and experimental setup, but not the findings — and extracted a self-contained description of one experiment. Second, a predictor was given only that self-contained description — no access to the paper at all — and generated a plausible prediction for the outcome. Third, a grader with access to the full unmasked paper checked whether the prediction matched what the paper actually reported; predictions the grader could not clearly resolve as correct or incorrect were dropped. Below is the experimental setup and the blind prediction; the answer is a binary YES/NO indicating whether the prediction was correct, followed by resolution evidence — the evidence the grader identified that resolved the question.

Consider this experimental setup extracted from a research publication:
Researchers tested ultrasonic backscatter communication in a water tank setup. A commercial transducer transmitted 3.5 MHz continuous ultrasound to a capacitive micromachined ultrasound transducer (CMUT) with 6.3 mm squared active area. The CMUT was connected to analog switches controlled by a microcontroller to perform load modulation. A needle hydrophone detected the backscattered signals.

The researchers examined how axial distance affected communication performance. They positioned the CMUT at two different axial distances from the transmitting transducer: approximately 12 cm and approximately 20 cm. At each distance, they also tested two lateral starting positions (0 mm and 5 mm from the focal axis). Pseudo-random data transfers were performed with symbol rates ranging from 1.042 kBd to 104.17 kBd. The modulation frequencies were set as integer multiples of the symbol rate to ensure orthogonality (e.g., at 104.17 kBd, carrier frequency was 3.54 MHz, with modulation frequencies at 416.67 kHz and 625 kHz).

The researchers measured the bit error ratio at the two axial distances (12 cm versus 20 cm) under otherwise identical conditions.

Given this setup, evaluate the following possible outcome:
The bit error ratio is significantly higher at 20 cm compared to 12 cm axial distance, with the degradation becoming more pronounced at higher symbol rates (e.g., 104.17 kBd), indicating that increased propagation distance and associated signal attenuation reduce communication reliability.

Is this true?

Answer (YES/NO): NO